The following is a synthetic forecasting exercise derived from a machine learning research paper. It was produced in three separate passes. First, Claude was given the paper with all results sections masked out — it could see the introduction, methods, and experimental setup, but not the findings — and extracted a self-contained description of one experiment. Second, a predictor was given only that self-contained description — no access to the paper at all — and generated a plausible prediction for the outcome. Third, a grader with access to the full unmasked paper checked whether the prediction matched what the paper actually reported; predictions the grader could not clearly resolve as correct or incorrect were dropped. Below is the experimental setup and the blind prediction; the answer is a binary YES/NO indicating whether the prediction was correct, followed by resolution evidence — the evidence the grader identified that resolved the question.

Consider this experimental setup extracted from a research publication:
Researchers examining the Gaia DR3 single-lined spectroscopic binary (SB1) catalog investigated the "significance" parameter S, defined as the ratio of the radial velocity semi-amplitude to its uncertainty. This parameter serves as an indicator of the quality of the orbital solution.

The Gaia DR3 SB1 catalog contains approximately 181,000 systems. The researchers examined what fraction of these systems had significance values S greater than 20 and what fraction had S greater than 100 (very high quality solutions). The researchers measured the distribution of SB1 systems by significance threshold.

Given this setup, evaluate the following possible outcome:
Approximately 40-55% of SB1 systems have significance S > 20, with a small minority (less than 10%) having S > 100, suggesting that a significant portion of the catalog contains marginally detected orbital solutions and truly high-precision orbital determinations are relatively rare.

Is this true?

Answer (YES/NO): YES